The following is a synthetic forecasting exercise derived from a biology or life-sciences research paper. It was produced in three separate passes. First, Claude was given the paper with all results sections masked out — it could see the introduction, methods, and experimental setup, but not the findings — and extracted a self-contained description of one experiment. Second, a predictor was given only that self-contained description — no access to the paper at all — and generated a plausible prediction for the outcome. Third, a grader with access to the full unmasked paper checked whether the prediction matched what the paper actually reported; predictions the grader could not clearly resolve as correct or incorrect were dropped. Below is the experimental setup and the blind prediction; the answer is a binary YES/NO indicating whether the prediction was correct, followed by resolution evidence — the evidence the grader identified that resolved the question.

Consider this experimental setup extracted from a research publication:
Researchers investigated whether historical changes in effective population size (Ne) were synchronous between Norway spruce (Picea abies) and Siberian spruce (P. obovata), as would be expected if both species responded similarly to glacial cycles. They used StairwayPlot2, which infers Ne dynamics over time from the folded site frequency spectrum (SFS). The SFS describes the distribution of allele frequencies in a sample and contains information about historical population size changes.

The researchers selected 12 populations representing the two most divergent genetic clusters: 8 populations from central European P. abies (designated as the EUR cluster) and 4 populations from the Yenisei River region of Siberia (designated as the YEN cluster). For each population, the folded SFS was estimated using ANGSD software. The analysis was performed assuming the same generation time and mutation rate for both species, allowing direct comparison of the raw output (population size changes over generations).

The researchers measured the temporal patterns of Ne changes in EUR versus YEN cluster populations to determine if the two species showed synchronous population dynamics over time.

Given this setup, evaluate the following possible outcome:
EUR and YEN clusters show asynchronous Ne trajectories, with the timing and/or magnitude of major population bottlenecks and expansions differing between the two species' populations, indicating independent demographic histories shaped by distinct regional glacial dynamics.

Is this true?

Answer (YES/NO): NO